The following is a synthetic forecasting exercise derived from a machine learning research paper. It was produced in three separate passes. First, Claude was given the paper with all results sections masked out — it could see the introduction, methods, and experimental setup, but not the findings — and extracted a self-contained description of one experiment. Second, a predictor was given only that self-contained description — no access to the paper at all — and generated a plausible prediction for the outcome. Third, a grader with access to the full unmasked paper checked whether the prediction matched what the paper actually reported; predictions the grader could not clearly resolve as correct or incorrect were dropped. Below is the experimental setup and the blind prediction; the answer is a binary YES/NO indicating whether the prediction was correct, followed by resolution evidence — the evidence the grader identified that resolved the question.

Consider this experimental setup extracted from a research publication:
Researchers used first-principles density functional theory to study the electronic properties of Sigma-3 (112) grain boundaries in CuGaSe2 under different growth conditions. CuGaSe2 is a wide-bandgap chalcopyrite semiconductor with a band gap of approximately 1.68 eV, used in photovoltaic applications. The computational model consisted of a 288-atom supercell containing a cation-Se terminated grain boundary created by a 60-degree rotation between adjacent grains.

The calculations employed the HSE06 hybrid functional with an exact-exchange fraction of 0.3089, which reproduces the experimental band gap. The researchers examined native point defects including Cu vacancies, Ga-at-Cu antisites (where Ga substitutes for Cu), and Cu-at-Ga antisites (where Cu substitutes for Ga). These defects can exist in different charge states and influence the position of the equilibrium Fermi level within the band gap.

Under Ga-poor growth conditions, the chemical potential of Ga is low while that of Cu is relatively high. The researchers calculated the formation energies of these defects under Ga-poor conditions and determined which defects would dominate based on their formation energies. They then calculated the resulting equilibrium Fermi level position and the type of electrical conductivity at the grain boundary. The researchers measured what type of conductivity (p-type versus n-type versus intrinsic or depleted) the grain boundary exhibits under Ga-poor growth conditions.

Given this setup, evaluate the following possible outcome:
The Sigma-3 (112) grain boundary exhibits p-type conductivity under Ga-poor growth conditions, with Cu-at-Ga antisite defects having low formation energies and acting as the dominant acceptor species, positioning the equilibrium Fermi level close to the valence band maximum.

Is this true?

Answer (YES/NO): YES